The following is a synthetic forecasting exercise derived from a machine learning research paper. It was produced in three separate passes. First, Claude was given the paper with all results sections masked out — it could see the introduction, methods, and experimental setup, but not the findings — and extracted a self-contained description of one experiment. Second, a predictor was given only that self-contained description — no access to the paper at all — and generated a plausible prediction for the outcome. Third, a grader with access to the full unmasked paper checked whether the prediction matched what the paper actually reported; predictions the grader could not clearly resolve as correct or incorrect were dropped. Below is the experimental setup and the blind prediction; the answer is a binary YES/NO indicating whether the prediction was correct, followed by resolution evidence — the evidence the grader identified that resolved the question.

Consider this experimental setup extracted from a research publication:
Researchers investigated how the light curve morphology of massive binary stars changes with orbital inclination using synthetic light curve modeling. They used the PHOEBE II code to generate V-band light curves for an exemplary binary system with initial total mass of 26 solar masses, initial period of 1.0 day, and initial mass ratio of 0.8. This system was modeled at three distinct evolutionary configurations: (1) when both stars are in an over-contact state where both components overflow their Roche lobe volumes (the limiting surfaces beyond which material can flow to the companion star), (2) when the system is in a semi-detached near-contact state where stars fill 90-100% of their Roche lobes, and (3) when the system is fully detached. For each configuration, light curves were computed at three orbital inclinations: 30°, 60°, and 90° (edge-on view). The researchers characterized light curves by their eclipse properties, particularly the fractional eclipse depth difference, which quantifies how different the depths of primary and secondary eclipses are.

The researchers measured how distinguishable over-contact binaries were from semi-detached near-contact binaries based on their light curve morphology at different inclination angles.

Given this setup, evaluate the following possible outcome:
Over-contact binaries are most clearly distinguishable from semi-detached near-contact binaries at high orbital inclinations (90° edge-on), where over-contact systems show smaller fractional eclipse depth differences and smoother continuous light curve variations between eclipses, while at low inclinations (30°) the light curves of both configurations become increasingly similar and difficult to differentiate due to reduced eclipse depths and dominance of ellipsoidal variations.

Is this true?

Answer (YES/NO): YES